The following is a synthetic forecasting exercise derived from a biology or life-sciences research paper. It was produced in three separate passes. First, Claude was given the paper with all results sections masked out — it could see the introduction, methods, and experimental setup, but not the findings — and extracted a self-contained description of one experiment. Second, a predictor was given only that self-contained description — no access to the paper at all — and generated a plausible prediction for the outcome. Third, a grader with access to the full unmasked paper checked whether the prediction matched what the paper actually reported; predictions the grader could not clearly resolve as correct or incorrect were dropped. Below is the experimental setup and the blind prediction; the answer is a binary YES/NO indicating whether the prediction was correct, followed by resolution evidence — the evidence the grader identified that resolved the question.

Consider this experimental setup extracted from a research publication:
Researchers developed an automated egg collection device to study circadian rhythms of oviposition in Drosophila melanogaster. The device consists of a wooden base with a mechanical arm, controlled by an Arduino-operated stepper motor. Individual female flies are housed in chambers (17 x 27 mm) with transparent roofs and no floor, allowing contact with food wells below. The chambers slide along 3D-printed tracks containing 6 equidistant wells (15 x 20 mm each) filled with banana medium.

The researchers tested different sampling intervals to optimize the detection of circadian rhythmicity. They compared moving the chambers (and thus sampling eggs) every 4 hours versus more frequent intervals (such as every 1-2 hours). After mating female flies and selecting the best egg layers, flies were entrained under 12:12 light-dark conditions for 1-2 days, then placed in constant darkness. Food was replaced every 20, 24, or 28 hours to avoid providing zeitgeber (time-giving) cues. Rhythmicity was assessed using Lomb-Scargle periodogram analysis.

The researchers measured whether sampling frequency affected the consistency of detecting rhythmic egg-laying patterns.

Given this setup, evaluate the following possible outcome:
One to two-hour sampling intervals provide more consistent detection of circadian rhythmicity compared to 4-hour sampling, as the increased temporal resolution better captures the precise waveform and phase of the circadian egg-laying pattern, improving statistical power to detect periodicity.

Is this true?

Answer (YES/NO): NO